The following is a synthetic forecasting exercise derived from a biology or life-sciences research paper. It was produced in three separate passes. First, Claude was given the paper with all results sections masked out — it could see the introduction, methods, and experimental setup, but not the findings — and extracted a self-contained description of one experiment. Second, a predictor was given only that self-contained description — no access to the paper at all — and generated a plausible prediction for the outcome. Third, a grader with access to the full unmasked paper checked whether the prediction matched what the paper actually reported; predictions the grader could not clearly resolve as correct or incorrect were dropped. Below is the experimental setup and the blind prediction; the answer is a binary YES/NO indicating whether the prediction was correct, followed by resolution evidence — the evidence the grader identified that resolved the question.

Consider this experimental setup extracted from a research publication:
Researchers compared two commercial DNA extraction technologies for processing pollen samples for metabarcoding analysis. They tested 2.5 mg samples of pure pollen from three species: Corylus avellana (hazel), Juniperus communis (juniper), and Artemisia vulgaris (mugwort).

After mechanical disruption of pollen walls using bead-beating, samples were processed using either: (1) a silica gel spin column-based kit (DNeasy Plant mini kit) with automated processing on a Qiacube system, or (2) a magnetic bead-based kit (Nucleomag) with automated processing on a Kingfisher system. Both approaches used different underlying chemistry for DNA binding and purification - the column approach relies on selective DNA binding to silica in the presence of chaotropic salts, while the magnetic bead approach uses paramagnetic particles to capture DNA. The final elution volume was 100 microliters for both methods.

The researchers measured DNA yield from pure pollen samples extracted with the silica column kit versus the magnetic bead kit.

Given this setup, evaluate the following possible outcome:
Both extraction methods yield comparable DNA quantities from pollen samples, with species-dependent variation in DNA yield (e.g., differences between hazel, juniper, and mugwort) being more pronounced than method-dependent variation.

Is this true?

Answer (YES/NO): NO